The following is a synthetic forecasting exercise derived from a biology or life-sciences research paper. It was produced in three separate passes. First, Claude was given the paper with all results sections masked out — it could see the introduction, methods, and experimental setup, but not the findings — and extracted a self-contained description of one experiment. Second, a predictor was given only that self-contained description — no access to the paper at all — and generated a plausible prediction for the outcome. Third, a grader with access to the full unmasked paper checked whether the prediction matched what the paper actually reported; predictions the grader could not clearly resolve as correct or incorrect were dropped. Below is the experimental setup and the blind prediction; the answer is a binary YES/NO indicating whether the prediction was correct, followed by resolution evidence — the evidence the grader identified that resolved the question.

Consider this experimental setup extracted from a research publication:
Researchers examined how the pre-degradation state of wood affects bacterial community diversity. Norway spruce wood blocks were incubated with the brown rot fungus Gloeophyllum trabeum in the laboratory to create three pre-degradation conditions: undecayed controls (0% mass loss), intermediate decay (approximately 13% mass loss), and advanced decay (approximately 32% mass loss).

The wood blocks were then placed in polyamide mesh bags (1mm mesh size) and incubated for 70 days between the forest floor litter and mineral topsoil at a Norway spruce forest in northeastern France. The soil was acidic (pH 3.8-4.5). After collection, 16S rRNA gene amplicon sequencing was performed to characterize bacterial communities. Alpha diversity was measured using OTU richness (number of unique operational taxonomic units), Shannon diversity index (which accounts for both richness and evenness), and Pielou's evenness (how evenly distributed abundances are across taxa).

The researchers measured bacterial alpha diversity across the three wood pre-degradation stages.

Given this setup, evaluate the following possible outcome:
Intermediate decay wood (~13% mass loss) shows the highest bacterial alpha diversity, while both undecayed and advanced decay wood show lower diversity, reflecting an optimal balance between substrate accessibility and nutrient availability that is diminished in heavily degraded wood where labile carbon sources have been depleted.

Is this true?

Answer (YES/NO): NO